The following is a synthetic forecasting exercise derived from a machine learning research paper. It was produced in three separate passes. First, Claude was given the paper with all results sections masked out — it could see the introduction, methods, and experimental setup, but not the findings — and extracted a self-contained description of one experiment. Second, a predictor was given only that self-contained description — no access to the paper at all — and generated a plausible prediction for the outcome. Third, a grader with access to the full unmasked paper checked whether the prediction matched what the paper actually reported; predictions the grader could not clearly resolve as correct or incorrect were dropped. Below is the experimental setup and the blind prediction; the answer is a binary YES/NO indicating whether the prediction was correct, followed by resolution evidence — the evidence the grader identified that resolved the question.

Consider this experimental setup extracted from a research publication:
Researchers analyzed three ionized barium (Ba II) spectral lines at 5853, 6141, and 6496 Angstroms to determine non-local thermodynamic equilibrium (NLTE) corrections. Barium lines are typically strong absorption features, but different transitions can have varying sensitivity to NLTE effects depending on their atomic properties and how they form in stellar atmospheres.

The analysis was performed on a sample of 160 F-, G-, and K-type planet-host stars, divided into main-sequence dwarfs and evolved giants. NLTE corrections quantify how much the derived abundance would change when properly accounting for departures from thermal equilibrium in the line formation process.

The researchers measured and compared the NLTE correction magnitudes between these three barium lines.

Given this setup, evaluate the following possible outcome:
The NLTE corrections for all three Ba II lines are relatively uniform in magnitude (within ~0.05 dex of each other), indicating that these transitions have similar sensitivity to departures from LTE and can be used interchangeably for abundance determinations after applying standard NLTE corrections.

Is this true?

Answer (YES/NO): NO